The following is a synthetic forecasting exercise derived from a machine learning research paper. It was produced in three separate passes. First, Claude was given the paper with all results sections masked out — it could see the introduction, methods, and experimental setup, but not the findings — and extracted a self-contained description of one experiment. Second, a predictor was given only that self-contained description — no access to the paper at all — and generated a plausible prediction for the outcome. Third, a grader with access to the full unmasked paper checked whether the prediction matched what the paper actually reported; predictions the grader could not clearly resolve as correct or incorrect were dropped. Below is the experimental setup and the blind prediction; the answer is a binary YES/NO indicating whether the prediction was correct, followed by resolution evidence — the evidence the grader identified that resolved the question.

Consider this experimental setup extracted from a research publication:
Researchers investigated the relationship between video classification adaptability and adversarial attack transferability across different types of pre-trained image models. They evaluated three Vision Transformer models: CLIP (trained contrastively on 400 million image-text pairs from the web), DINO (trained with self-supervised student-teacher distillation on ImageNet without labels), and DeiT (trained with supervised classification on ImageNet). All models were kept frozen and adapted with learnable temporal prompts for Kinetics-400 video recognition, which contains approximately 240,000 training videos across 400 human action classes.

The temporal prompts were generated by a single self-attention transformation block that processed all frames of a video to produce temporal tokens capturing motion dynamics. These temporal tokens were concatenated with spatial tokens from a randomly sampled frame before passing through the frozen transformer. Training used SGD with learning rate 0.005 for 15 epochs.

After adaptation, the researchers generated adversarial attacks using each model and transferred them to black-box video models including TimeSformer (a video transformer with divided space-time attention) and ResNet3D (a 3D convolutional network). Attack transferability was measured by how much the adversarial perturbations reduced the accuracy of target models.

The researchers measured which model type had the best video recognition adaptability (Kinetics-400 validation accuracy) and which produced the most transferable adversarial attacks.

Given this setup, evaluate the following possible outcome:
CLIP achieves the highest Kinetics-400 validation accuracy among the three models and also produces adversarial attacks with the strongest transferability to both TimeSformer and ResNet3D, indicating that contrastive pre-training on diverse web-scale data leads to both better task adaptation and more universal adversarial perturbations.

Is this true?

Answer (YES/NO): NO